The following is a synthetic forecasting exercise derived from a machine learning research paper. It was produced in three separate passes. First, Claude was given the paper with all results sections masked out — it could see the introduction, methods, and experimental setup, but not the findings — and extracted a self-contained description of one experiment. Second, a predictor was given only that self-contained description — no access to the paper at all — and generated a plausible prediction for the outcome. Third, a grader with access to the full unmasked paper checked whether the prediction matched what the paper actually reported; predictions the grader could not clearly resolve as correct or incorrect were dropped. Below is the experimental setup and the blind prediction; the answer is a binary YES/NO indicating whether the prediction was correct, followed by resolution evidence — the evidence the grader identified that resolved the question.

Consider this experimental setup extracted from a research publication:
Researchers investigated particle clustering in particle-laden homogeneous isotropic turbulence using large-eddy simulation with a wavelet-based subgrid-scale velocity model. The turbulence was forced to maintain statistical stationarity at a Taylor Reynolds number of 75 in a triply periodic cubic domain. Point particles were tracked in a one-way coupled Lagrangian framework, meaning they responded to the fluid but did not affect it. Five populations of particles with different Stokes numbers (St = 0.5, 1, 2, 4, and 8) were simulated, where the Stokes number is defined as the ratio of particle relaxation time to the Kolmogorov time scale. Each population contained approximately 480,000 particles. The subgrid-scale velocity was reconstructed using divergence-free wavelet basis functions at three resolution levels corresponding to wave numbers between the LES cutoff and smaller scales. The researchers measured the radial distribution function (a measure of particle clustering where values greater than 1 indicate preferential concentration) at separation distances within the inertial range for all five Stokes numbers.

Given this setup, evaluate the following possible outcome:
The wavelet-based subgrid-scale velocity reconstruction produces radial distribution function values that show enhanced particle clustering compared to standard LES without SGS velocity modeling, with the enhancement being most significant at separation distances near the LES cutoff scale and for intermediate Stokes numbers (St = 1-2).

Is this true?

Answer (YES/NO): NO